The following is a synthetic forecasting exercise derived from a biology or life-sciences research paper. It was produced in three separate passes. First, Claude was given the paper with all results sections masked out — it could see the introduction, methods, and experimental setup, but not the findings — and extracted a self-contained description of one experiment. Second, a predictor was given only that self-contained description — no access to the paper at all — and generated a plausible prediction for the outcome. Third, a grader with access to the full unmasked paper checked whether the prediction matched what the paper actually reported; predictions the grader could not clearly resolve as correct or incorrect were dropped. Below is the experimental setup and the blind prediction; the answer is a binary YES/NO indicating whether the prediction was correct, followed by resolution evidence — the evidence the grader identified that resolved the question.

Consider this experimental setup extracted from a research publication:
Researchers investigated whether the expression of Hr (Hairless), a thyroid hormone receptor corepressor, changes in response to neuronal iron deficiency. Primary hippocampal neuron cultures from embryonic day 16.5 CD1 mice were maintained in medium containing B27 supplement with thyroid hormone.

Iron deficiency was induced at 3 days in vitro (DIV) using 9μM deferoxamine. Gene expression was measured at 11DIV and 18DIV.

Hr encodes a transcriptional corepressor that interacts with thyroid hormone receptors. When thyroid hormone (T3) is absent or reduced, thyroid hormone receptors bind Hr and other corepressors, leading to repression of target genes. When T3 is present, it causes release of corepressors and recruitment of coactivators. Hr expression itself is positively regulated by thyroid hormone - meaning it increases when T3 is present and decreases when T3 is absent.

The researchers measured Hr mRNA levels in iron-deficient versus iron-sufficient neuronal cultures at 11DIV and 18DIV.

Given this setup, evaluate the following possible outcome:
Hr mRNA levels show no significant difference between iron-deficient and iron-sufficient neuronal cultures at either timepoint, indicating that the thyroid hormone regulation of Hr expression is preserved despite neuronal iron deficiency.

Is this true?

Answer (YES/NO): NO